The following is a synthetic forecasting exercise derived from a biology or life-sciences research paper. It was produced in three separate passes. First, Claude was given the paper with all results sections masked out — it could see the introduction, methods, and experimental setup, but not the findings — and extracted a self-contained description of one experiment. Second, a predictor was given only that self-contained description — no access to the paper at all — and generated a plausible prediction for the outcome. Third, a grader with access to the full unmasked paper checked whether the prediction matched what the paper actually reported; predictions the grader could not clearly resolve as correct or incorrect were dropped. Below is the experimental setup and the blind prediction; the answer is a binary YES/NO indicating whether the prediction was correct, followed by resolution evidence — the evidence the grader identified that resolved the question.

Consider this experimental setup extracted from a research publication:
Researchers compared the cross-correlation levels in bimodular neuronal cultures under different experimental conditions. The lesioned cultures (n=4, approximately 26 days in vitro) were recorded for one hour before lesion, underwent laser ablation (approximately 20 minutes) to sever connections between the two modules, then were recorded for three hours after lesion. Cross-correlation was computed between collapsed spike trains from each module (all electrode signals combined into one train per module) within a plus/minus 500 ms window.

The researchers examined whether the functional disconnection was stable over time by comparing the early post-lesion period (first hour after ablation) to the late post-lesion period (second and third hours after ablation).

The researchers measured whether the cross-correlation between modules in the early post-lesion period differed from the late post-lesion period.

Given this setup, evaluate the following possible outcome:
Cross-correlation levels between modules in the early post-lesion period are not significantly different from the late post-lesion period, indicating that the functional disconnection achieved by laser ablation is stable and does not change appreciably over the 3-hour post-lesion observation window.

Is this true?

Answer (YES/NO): YES